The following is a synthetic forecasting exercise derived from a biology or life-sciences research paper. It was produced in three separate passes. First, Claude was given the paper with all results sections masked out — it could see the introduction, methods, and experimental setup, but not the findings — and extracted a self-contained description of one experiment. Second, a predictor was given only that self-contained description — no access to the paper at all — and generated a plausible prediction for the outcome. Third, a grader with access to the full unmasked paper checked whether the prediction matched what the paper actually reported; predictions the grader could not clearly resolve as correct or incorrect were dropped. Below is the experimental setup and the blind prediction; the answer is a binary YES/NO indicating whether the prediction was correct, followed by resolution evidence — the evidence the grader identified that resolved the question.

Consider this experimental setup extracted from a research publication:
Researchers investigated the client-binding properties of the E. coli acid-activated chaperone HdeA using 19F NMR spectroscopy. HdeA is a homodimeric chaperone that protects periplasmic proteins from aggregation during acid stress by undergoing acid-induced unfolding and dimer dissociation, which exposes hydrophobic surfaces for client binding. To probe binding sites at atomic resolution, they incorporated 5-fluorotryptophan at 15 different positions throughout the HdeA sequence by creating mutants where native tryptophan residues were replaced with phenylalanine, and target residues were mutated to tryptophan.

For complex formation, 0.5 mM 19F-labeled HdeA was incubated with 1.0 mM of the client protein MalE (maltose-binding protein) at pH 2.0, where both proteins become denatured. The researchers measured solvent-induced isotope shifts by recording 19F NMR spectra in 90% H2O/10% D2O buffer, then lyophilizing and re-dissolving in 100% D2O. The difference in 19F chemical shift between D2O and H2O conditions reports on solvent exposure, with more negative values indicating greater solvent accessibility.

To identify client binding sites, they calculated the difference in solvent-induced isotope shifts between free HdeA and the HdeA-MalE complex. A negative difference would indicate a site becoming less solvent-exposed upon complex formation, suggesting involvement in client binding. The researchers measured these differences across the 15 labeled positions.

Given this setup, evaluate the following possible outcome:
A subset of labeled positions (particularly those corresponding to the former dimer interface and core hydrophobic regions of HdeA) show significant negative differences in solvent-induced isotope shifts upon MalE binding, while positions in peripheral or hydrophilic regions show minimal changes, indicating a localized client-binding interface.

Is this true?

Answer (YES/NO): YES